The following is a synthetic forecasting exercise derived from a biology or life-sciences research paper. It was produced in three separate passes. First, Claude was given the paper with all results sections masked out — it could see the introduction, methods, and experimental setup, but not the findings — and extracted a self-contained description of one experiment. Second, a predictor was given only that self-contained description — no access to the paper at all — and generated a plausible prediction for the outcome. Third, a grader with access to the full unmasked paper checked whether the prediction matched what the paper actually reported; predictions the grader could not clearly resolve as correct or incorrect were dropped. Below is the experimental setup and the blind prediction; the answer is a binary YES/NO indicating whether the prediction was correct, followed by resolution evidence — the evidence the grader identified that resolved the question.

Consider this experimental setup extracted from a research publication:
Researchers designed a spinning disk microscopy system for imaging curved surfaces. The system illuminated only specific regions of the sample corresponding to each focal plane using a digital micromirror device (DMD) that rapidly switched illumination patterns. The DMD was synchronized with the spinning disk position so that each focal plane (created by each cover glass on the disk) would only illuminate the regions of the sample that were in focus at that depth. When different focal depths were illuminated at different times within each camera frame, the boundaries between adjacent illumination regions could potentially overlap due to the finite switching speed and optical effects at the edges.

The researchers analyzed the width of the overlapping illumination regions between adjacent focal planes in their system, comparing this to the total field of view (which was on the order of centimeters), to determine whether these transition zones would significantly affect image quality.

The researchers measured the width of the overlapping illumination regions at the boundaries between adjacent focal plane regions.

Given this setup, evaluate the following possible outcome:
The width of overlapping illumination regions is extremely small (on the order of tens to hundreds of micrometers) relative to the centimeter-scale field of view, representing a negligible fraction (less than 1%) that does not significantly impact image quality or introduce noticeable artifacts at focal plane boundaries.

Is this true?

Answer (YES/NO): YES